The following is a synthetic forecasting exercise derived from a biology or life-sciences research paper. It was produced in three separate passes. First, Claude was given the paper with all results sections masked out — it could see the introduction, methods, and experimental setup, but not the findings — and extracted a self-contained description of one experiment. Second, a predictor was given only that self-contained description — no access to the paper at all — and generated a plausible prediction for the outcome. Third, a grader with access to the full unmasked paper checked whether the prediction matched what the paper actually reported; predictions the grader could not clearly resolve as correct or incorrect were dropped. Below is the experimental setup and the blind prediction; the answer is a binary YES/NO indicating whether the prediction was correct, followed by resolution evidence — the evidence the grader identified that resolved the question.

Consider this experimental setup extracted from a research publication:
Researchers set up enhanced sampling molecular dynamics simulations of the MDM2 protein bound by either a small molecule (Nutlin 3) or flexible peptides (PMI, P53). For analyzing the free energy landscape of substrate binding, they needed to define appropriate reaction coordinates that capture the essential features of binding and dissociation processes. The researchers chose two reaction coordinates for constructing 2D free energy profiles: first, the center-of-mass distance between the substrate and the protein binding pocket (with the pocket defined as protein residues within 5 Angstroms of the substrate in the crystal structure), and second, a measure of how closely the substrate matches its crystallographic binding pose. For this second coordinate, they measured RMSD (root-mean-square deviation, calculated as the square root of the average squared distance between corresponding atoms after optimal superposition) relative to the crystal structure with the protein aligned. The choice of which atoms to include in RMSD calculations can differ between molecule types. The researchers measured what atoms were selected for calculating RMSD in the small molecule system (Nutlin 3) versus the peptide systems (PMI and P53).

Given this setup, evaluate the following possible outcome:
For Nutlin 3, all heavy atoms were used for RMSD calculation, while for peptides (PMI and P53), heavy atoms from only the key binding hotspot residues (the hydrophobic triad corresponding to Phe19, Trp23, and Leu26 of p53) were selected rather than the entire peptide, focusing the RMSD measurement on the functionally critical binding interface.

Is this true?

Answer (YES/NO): NO